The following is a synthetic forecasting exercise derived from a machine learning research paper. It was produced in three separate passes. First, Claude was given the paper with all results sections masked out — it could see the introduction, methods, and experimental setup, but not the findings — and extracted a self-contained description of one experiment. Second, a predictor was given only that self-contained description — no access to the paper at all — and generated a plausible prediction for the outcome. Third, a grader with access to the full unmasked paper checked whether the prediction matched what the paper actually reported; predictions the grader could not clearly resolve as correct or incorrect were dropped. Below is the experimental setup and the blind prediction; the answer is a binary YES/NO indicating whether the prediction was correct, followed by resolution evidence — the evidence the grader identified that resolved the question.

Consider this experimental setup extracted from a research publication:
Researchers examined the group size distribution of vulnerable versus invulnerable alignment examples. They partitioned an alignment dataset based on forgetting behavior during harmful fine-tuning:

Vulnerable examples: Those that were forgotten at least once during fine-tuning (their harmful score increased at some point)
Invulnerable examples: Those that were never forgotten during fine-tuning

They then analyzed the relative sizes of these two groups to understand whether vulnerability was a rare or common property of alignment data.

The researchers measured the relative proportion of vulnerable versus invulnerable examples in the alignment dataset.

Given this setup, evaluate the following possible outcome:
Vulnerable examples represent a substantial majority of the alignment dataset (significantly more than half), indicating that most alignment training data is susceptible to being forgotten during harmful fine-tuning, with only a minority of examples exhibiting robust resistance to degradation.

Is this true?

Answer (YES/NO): NO